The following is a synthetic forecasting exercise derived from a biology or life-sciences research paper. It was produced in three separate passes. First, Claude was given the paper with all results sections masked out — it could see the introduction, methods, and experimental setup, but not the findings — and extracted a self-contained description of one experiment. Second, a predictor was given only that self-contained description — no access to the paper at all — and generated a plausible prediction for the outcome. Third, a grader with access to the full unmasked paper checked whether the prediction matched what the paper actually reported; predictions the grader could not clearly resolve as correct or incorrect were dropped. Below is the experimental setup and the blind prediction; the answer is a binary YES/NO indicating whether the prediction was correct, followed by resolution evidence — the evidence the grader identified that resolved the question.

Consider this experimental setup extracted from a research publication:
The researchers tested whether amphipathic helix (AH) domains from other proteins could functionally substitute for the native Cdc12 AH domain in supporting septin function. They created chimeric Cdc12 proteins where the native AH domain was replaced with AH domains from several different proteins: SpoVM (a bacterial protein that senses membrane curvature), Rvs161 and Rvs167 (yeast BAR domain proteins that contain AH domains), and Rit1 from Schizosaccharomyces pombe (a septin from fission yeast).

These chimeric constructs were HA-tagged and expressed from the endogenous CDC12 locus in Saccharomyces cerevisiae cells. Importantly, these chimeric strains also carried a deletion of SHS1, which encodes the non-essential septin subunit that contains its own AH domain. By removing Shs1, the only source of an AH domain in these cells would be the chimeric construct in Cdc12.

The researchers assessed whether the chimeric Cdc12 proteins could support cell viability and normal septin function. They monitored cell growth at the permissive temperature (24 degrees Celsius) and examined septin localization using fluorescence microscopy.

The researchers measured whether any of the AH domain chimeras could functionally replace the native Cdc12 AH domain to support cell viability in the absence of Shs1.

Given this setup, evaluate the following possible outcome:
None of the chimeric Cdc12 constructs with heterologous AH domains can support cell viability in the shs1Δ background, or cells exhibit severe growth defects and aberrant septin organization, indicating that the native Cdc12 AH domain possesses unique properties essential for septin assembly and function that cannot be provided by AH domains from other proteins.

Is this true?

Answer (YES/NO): YES